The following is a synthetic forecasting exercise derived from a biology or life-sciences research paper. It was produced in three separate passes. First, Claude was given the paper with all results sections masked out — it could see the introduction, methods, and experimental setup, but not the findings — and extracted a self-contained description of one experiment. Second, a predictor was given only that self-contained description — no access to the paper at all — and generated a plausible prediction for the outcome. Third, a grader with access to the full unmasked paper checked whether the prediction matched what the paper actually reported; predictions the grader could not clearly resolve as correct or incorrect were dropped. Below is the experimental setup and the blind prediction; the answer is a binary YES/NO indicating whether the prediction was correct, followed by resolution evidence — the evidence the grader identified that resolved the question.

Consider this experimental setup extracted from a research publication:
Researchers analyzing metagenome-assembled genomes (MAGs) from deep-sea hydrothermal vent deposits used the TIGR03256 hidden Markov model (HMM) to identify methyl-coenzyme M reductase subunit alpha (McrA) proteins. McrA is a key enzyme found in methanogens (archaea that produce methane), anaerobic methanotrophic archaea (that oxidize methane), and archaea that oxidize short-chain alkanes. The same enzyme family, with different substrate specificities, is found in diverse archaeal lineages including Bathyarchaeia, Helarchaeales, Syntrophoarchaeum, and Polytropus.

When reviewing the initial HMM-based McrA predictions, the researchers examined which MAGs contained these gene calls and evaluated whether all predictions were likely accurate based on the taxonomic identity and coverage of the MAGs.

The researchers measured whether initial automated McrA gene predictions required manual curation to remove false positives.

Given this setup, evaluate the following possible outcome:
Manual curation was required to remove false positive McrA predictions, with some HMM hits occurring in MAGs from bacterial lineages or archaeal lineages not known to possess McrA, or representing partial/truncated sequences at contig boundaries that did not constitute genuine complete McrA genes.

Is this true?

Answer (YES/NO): YES